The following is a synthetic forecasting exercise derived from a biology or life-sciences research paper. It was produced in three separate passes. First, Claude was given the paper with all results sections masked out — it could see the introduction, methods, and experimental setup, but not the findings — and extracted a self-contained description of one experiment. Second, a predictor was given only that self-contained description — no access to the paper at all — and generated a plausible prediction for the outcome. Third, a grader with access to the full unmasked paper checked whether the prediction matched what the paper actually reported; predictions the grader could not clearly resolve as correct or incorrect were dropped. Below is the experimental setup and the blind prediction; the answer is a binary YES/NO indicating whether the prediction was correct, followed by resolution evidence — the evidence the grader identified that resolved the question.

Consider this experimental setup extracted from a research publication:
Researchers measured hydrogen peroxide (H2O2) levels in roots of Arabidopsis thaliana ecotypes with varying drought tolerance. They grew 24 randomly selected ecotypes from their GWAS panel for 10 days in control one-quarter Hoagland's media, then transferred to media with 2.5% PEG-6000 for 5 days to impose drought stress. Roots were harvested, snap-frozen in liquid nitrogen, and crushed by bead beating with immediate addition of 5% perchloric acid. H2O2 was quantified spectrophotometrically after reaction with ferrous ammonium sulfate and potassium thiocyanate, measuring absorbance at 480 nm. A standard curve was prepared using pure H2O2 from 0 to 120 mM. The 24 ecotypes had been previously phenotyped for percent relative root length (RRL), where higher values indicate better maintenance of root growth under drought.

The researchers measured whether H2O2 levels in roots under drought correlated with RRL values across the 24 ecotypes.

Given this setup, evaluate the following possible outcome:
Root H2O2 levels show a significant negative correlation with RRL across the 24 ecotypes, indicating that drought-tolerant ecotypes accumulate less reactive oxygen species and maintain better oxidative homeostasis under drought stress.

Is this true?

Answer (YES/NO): NO